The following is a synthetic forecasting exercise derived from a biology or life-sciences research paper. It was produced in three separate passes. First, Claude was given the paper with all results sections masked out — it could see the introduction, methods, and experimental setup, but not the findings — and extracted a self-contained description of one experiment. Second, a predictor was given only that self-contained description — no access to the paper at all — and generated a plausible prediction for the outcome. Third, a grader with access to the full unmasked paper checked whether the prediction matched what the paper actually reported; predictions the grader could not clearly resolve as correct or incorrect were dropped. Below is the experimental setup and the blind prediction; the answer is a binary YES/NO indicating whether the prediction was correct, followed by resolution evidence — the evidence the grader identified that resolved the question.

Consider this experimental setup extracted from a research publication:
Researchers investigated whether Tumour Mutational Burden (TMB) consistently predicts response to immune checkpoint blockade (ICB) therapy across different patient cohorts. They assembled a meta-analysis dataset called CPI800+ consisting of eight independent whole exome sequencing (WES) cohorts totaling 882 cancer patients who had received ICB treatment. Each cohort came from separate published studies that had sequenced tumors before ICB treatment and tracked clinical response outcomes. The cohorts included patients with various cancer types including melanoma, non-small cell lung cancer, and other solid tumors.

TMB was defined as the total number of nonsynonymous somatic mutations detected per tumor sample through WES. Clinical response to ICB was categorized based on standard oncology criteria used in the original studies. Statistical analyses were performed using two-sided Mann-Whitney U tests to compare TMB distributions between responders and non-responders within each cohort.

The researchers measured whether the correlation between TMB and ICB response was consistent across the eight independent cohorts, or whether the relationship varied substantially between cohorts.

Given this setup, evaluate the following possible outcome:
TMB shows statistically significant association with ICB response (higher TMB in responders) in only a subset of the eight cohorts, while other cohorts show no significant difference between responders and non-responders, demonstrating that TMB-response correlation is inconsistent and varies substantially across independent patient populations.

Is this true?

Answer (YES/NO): YES